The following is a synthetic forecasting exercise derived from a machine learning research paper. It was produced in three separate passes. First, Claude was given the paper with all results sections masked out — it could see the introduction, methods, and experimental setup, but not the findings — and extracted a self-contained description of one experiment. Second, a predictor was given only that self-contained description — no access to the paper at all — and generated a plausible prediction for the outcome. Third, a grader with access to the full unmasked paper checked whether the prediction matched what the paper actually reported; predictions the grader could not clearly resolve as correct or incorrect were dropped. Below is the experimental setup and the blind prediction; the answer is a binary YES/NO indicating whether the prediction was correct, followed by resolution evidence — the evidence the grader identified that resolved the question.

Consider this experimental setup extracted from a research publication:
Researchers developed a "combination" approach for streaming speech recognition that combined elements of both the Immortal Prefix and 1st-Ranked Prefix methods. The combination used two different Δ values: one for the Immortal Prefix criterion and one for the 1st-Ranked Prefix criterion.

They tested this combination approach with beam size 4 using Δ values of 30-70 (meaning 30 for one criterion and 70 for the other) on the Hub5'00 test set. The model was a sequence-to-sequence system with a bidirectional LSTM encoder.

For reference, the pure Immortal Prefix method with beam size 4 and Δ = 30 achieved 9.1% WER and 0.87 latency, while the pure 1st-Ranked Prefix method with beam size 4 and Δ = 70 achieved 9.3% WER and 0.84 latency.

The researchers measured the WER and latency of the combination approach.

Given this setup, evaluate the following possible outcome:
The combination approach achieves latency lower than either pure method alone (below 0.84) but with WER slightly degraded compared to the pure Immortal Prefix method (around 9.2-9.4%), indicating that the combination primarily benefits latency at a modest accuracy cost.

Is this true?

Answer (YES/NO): YES